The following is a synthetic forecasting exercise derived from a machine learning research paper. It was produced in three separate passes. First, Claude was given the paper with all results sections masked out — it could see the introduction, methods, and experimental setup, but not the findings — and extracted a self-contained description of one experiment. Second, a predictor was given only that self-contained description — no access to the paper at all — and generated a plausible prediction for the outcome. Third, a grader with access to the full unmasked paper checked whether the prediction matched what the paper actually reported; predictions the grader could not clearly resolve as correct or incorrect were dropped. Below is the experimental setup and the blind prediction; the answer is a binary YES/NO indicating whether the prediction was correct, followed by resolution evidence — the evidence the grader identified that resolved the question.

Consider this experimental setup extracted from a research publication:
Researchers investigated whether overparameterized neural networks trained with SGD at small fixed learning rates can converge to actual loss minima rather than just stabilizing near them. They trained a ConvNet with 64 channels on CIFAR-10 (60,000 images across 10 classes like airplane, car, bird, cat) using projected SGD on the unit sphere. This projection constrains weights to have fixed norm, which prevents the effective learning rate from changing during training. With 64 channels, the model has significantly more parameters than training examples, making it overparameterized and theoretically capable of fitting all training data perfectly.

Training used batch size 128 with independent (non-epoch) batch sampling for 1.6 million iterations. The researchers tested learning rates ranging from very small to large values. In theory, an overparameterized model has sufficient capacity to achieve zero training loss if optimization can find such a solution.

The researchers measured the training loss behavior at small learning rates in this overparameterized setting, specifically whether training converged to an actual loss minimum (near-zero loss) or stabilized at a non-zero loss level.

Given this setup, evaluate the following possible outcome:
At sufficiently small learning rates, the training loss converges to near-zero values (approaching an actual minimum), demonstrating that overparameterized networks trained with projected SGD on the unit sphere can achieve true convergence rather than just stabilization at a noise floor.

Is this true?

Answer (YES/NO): YES